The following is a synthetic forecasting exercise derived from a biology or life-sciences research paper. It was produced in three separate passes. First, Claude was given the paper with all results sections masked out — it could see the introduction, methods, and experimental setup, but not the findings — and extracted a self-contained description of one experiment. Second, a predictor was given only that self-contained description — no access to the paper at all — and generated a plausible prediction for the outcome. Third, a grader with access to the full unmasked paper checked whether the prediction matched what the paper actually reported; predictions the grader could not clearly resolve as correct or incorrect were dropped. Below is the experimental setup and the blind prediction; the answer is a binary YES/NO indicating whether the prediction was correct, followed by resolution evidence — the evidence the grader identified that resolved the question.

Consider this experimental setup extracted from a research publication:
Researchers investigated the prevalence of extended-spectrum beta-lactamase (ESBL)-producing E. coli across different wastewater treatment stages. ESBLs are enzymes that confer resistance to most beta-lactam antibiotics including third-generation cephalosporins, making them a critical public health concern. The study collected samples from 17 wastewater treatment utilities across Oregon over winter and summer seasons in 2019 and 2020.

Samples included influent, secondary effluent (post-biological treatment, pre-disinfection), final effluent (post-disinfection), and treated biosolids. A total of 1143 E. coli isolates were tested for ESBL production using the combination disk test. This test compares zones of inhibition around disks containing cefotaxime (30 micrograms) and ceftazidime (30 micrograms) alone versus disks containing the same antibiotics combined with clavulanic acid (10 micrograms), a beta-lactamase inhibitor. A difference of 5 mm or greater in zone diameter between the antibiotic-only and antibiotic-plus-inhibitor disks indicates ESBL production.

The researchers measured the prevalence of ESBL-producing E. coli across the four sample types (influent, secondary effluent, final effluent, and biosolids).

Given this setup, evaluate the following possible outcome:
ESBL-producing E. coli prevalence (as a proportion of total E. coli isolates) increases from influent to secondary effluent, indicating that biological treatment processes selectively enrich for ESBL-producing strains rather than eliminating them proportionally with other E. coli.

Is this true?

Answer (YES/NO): NO